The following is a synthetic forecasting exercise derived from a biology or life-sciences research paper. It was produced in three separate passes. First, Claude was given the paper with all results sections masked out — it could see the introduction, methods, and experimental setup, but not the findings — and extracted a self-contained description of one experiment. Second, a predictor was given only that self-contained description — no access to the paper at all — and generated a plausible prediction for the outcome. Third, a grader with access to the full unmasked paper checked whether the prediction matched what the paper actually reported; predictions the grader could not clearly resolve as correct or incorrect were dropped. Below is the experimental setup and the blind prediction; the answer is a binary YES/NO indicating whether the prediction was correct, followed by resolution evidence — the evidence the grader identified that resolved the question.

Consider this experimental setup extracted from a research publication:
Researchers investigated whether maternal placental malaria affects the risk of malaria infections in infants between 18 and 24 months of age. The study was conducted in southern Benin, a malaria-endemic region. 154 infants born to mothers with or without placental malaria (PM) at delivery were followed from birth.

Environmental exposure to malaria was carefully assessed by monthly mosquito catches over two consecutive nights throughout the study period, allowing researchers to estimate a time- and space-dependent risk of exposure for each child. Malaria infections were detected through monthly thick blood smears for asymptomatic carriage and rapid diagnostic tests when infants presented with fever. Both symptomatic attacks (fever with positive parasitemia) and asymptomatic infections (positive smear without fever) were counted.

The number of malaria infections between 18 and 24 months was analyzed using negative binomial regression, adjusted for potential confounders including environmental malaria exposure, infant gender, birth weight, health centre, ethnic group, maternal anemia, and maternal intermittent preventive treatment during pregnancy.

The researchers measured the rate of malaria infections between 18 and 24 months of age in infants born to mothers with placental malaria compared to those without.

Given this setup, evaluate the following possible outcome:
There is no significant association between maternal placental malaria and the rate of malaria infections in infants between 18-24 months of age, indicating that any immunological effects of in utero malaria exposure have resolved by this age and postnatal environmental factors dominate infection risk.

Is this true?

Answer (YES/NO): NO